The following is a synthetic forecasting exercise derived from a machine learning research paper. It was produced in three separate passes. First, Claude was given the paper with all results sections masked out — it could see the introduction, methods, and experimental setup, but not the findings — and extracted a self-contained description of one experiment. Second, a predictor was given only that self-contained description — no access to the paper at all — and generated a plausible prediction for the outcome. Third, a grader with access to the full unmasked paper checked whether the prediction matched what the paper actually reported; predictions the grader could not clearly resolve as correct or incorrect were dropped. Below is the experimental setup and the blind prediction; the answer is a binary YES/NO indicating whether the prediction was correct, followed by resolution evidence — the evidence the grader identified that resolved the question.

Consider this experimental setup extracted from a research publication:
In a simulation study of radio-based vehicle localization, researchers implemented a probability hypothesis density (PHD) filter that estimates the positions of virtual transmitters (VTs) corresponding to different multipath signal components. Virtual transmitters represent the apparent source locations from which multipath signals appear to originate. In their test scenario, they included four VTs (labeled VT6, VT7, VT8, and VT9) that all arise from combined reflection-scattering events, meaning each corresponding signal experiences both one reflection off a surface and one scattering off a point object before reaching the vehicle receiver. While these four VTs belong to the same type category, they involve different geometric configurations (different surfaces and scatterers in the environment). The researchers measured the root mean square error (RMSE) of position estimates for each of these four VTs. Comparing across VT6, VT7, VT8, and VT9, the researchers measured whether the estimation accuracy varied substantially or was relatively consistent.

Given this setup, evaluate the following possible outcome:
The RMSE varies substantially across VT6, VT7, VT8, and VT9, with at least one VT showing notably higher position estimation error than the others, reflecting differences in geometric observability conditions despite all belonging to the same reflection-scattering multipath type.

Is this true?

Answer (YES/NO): YES